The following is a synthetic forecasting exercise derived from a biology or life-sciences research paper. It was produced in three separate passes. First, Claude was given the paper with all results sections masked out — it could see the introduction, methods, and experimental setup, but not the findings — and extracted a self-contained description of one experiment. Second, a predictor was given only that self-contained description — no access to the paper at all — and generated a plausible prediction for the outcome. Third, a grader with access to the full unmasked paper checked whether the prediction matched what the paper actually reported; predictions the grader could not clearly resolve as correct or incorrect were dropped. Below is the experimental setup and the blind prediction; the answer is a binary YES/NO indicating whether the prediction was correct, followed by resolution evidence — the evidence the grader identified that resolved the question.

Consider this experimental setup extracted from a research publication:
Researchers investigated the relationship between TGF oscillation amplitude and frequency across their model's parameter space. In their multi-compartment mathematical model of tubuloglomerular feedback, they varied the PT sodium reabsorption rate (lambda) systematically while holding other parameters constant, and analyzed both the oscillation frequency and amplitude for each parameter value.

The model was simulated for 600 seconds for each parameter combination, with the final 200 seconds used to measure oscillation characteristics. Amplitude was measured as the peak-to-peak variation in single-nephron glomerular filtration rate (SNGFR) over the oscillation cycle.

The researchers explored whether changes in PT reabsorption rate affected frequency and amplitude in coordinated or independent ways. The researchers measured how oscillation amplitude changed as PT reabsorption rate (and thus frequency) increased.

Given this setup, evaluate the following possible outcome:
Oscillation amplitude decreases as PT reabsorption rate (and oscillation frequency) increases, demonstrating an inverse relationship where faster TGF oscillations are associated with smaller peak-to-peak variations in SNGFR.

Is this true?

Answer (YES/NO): NO